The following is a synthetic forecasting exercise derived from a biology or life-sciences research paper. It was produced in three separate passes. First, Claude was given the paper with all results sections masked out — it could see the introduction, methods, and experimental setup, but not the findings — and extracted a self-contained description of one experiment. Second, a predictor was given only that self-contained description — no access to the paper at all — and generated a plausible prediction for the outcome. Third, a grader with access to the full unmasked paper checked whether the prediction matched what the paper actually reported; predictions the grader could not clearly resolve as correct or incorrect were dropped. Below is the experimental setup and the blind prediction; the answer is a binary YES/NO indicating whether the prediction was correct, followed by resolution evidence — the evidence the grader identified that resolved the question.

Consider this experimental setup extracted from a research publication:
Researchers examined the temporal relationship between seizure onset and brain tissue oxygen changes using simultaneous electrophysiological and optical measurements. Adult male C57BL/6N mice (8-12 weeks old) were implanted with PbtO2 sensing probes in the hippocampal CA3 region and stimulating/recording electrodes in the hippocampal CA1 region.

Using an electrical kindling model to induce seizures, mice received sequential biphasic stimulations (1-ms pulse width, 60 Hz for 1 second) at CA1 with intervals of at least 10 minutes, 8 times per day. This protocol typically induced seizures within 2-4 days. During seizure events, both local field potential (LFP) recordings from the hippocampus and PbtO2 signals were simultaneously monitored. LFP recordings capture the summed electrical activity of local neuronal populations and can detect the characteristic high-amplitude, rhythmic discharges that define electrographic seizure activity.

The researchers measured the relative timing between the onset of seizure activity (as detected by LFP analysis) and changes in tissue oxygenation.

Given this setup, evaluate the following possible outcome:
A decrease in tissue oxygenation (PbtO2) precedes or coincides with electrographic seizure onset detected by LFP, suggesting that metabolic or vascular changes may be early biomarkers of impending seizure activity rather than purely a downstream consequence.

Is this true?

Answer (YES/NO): NO